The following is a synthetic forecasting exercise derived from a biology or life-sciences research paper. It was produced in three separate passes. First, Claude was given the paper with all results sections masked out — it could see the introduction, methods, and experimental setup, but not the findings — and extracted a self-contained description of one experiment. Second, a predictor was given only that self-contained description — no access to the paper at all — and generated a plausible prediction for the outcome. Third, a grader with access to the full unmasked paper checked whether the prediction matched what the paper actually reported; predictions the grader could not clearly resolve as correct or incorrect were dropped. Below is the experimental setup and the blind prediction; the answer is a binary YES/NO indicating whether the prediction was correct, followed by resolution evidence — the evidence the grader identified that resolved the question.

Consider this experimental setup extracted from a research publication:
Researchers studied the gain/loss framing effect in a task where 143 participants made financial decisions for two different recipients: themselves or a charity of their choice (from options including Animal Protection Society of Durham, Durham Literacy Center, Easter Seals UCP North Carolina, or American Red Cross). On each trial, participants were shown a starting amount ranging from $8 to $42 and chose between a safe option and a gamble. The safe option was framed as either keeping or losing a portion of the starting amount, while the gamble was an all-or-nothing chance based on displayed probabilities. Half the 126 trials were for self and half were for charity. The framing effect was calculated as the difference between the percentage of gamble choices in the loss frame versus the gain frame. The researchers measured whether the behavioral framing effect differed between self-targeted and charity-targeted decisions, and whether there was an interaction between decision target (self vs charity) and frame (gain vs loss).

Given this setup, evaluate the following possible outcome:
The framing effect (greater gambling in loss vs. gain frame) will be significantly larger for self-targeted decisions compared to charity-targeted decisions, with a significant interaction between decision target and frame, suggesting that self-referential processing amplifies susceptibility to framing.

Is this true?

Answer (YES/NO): NO